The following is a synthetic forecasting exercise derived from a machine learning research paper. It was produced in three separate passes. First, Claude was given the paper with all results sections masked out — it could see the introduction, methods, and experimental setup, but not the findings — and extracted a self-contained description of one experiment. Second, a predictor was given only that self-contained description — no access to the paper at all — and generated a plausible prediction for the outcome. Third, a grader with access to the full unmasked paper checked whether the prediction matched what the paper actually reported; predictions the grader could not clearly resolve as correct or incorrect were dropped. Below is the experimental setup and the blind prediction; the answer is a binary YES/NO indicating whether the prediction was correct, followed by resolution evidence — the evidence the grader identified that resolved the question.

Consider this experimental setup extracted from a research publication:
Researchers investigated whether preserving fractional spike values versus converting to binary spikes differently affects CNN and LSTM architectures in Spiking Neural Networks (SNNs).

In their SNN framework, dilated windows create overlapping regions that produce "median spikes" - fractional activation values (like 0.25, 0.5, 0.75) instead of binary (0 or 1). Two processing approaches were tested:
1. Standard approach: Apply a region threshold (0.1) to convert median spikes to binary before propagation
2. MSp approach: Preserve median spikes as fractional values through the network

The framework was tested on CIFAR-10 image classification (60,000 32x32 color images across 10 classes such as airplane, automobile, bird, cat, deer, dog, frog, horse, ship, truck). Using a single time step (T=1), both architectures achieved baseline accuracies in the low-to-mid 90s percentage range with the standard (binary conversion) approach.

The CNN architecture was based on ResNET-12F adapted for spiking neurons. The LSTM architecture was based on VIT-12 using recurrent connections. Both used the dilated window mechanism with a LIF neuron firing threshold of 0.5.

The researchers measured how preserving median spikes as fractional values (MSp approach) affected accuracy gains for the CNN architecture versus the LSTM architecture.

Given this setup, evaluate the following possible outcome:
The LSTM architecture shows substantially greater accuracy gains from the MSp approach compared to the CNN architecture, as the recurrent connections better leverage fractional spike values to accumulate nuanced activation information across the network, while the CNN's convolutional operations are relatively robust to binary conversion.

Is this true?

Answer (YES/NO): YES